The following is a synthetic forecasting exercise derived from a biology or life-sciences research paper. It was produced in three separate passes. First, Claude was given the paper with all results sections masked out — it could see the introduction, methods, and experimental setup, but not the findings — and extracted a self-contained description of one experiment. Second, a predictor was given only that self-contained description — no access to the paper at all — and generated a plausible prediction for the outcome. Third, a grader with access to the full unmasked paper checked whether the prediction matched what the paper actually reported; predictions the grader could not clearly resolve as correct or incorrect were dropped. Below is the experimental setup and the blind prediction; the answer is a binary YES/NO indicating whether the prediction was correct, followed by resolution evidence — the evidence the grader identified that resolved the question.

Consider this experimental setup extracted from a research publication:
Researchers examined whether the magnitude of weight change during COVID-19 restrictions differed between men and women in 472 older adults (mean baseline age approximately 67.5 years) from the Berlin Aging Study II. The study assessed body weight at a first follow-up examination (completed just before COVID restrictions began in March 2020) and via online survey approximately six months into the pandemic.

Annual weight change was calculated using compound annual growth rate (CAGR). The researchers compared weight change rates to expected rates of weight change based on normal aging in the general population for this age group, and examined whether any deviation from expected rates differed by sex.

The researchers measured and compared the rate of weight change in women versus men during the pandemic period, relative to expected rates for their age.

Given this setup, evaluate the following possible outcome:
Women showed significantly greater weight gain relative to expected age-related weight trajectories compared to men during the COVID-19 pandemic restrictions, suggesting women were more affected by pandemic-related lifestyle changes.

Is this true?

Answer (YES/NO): NO